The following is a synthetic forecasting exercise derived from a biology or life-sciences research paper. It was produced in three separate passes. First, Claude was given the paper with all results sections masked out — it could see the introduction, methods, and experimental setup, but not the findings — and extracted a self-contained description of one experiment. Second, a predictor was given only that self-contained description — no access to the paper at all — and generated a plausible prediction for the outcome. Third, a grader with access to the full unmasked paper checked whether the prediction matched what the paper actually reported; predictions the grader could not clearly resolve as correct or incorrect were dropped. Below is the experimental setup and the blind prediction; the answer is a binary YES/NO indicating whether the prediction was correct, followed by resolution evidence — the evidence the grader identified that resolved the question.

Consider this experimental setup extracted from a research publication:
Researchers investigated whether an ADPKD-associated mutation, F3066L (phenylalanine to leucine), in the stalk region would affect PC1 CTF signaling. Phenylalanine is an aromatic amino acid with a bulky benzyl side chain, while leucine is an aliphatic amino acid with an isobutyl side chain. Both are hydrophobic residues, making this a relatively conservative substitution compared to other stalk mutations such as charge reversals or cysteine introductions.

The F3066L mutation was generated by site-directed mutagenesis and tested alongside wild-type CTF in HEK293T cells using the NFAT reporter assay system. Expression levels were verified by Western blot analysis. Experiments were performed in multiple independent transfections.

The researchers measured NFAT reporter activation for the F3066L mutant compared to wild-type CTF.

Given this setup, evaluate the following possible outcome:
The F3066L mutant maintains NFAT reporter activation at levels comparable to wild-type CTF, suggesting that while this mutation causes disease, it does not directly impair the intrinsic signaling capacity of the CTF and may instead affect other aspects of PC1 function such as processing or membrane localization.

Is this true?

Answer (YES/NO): NO